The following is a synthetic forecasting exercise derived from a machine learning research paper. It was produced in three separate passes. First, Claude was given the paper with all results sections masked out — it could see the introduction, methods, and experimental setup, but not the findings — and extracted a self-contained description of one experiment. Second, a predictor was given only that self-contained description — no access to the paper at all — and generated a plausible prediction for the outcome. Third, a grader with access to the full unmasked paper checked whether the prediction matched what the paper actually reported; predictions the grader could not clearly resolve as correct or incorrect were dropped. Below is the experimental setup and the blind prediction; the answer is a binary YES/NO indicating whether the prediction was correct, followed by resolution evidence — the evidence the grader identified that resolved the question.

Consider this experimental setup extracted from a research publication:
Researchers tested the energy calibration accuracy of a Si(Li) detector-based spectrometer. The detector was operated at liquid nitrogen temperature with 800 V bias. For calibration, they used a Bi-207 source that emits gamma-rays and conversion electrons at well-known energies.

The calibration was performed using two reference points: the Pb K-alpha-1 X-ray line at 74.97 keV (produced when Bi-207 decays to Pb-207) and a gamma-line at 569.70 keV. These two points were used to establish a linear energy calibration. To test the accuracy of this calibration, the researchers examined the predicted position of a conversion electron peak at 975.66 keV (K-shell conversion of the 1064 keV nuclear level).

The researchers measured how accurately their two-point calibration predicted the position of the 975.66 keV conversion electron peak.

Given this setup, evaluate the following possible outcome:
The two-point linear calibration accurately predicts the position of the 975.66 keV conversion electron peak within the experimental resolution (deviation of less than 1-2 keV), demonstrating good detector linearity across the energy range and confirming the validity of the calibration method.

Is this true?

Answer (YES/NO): YES